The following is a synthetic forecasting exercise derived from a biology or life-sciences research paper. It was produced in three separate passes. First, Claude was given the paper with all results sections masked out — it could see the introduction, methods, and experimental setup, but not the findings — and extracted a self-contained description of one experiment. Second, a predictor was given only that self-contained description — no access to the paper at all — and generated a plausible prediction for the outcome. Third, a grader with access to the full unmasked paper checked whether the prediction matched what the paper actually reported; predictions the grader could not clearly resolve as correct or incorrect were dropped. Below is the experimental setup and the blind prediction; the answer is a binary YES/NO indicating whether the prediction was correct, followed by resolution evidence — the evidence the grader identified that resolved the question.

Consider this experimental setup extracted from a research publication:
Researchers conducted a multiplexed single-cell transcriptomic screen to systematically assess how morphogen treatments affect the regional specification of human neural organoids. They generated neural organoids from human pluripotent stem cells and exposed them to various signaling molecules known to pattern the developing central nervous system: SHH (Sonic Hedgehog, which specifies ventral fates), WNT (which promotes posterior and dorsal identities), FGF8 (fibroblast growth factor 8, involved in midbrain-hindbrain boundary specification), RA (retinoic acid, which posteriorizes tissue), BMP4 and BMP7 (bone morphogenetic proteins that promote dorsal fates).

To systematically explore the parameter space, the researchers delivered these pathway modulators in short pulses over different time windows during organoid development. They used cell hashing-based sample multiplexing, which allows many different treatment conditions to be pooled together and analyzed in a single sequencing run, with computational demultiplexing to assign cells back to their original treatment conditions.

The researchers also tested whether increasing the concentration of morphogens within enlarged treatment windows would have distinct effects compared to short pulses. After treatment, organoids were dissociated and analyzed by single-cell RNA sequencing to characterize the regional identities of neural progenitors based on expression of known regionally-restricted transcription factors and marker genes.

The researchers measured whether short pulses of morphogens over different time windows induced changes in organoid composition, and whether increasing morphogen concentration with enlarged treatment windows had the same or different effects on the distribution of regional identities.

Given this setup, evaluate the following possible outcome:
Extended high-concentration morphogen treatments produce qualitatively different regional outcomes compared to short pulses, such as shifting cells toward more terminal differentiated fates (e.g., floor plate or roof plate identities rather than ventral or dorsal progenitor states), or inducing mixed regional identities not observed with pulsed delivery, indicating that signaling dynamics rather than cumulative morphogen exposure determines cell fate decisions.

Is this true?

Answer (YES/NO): YES